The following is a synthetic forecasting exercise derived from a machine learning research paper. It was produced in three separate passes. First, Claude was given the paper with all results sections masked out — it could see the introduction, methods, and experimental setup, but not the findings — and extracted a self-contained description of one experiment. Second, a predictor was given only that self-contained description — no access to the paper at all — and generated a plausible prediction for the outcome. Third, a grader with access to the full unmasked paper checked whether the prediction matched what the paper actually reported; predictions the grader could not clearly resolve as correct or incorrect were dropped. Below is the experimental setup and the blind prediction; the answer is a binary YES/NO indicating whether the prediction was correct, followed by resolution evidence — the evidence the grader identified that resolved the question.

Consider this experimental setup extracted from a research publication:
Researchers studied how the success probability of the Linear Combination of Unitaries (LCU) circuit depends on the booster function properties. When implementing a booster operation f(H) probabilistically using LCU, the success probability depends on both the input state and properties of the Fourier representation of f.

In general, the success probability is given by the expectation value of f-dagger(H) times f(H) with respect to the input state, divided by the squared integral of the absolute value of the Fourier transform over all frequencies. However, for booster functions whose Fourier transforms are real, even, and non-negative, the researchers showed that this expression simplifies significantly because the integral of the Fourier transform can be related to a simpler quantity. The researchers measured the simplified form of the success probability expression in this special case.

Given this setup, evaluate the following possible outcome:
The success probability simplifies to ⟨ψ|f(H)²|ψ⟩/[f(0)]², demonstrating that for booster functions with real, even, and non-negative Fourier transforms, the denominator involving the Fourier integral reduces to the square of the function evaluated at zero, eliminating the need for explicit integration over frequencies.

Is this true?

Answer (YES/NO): YES